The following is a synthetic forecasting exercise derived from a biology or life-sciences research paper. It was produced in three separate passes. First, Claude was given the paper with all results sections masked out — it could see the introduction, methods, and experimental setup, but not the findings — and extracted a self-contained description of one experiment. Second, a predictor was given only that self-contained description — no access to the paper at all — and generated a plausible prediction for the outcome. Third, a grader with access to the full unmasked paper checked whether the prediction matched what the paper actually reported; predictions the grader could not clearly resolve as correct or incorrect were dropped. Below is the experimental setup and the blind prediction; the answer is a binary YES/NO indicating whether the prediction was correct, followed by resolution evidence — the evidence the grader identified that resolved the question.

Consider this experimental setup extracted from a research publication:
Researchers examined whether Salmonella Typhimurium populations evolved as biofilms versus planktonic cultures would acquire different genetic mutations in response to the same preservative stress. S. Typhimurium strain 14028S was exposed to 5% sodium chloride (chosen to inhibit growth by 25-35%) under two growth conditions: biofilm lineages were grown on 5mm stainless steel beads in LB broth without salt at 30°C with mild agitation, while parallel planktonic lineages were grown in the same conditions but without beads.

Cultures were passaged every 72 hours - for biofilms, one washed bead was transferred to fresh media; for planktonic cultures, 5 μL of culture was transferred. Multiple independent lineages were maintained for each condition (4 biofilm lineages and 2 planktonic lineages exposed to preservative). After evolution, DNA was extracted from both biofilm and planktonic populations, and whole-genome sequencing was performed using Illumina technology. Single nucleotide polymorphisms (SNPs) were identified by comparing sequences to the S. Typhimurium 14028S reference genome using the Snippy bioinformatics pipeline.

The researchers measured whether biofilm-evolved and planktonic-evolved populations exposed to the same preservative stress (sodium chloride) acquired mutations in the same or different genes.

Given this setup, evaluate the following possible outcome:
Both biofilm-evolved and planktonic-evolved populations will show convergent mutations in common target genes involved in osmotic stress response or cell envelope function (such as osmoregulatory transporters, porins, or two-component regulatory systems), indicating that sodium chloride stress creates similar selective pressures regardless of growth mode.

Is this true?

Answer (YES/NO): NO